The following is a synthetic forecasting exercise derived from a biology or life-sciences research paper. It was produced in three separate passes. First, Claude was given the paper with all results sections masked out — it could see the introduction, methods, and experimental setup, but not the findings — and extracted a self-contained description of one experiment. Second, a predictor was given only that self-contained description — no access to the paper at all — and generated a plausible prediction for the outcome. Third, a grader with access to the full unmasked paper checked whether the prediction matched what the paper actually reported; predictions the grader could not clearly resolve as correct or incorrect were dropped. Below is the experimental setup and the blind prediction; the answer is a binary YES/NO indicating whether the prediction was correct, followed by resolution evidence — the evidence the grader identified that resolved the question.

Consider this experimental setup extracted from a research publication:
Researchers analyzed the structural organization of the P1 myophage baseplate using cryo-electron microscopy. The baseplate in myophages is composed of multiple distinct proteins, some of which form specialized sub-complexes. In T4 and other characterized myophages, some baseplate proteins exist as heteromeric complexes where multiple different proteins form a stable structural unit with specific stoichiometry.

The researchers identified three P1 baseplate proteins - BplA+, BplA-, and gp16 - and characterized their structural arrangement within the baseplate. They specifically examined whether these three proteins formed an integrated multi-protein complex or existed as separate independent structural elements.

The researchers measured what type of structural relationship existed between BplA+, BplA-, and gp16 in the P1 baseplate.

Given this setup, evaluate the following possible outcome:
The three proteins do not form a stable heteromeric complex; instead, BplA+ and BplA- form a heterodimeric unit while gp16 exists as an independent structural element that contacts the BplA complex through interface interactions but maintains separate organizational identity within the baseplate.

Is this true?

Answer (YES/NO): NO